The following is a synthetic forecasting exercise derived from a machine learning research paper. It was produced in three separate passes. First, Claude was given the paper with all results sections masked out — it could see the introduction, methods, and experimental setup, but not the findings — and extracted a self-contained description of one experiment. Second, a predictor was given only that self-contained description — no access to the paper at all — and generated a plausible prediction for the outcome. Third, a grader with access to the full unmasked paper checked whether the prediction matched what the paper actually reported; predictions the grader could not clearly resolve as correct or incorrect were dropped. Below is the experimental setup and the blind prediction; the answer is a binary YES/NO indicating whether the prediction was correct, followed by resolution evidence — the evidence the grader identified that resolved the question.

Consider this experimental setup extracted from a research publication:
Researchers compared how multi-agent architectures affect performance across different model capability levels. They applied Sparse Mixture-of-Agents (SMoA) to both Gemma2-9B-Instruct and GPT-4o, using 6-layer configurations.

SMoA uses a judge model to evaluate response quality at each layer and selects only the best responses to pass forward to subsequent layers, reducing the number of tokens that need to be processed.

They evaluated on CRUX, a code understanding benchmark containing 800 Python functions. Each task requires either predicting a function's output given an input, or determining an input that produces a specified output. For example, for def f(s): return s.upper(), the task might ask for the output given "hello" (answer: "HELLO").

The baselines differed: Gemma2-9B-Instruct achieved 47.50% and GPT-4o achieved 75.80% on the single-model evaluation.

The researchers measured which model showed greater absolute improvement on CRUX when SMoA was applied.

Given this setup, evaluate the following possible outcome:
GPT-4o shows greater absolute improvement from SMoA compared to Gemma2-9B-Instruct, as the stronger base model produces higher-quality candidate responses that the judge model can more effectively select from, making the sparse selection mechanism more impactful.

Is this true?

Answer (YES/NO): YES